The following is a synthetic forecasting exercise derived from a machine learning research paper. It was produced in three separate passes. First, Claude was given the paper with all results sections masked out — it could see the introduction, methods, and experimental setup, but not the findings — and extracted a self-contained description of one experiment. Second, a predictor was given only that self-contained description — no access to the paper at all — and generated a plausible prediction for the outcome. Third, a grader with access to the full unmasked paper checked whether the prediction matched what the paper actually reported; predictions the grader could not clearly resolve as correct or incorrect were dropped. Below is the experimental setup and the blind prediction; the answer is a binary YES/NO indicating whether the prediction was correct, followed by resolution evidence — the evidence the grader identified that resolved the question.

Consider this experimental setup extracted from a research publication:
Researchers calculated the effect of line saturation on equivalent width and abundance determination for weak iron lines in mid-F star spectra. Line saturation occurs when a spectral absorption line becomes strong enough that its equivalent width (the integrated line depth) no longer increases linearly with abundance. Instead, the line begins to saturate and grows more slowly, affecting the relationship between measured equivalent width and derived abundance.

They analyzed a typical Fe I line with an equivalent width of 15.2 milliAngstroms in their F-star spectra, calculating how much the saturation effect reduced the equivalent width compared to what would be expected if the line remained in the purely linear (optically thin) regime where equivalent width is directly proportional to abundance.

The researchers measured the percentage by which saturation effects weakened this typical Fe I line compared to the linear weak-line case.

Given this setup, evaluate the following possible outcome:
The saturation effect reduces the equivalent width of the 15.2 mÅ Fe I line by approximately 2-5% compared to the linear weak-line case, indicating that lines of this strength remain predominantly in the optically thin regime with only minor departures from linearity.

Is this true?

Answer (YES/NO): NO